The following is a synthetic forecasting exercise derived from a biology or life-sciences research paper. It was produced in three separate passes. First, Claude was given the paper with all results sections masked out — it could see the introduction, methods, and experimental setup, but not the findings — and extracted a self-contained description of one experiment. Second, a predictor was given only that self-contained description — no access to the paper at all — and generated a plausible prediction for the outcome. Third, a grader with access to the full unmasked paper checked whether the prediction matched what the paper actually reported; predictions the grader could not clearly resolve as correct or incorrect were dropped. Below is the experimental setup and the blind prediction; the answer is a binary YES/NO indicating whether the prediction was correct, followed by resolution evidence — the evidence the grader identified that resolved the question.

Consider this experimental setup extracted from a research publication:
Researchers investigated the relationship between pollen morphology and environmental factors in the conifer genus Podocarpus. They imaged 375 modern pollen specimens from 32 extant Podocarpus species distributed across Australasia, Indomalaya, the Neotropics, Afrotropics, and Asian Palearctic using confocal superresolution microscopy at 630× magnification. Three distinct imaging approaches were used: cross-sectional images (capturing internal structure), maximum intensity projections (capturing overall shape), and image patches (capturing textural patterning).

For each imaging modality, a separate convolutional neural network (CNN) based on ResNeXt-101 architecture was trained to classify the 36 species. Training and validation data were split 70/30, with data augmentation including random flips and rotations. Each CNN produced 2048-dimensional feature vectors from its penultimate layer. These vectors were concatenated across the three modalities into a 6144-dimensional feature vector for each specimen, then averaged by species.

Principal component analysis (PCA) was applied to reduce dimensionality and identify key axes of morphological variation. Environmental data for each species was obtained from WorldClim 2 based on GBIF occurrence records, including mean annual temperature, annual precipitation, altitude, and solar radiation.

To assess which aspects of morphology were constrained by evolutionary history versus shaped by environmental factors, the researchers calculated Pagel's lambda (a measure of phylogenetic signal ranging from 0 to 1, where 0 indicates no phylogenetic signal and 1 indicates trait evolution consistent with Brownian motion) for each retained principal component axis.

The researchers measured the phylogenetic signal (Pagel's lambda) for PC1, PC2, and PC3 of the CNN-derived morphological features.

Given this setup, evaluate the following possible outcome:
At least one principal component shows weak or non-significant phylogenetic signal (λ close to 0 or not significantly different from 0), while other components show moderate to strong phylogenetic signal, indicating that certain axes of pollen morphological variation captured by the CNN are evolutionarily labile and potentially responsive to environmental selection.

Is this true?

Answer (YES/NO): YES